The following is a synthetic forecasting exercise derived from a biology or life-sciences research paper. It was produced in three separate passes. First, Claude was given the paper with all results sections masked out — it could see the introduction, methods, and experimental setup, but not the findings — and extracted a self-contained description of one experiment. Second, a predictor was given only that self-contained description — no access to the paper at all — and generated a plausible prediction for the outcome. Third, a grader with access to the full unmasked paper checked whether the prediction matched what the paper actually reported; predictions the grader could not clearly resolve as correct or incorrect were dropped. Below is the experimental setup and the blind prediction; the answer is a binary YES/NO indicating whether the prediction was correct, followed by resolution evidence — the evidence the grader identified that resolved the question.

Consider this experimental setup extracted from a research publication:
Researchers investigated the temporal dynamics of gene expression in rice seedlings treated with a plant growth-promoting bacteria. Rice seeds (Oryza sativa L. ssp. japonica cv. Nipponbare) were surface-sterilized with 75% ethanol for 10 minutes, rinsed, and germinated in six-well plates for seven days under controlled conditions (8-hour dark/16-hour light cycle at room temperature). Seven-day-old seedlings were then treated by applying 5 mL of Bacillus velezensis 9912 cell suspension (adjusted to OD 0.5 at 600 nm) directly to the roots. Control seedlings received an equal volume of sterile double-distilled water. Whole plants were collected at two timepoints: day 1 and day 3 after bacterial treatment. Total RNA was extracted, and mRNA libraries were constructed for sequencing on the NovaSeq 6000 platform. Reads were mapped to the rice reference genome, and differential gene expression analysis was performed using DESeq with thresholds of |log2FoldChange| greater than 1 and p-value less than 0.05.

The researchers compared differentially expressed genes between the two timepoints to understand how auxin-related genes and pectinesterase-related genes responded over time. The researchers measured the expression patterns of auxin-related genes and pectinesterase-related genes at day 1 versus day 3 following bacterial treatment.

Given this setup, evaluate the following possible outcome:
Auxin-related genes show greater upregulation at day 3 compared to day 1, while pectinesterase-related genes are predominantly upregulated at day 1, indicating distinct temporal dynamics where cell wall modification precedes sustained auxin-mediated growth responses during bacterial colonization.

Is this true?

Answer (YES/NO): NO